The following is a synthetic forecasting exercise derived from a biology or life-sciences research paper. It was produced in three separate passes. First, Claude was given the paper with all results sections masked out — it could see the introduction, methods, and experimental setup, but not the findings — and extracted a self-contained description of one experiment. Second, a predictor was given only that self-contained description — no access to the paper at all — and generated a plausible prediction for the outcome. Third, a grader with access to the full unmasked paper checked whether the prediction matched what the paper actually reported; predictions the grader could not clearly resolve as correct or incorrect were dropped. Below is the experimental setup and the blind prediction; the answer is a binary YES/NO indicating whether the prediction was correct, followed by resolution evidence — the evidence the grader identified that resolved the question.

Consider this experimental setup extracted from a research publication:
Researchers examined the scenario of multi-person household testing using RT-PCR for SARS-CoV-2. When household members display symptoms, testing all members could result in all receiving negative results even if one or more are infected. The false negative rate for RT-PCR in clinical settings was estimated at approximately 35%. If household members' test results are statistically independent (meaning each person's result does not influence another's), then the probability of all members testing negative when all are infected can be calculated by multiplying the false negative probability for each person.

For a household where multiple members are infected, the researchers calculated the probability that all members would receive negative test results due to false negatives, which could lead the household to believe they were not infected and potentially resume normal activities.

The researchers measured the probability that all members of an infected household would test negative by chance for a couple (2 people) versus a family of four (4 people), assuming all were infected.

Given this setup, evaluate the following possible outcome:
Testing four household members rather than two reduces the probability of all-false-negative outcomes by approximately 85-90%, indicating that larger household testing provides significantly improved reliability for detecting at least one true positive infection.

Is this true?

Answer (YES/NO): YES